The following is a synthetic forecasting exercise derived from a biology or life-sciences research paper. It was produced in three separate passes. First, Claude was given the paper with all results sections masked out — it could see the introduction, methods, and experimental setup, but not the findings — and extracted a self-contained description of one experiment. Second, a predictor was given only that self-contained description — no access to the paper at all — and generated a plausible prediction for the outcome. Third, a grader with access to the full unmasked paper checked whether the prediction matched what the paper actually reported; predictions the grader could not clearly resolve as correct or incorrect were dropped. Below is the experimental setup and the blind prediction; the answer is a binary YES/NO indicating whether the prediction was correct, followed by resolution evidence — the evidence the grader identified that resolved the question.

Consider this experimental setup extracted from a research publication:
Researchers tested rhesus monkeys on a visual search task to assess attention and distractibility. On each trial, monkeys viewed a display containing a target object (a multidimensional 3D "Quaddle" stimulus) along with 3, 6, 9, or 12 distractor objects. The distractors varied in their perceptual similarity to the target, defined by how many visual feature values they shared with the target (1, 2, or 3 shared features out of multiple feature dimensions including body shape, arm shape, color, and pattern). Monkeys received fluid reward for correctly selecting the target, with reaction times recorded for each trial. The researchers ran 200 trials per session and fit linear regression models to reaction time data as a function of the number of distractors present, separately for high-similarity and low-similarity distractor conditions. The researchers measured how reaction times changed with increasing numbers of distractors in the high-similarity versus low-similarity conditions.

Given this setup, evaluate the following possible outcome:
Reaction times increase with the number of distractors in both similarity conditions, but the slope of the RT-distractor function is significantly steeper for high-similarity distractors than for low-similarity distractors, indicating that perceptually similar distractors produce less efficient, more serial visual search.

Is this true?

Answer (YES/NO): NO